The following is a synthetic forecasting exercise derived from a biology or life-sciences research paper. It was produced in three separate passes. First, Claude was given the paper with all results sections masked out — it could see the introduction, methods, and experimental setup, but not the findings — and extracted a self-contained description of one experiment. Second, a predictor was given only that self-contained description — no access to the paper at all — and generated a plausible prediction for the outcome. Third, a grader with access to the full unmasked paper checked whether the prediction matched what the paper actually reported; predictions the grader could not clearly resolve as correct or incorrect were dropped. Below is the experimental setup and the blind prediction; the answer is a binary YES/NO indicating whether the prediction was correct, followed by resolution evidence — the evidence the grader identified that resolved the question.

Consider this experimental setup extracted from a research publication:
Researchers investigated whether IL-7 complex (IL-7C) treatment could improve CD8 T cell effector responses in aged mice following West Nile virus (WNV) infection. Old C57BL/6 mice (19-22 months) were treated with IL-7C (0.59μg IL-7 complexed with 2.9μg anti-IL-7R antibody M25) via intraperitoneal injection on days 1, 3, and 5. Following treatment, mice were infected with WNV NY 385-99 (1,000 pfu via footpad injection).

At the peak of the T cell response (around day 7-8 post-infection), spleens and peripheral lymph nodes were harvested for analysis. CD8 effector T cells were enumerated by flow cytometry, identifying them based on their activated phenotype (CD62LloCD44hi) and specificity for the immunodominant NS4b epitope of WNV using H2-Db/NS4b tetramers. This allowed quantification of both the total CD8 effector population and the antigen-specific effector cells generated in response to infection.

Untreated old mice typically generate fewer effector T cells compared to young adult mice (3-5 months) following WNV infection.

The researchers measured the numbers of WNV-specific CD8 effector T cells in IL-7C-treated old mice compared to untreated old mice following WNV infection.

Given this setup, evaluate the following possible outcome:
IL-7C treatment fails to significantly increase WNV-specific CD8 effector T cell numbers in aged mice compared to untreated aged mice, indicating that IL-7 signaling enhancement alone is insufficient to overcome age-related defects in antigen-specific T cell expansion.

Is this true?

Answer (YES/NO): NO